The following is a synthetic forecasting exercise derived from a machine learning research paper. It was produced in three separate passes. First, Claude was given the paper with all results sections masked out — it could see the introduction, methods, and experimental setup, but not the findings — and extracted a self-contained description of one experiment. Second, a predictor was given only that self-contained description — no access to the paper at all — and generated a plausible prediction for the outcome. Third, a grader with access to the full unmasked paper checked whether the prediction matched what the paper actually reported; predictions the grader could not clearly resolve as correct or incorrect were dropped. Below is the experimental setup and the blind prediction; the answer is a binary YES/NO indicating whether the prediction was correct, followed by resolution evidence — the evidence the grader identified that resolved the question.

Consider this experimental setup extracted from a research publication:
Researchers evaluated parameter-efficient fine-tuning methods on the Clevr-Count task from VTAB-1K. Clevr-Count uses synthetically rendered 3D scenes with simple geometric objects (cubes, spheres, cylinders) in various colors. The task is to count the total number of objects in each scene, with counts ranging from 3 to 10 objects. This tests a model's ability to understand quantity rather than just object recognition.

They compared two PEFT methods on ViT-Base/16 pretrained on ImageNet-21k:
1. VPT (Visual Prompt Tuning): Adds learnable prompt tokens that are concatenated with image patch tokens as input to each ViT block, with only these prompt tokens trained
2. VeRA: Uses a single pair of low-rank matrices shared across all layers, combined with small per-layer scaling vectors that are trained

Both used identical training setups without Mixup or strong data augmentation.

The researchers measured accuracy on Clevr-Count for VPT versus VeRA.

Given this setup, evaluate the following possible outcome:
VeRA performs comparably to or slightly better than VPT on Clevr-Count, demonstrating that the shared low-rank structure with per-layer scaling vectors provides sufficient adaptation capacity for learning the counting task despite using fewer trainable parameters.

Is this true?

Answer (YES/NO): NO